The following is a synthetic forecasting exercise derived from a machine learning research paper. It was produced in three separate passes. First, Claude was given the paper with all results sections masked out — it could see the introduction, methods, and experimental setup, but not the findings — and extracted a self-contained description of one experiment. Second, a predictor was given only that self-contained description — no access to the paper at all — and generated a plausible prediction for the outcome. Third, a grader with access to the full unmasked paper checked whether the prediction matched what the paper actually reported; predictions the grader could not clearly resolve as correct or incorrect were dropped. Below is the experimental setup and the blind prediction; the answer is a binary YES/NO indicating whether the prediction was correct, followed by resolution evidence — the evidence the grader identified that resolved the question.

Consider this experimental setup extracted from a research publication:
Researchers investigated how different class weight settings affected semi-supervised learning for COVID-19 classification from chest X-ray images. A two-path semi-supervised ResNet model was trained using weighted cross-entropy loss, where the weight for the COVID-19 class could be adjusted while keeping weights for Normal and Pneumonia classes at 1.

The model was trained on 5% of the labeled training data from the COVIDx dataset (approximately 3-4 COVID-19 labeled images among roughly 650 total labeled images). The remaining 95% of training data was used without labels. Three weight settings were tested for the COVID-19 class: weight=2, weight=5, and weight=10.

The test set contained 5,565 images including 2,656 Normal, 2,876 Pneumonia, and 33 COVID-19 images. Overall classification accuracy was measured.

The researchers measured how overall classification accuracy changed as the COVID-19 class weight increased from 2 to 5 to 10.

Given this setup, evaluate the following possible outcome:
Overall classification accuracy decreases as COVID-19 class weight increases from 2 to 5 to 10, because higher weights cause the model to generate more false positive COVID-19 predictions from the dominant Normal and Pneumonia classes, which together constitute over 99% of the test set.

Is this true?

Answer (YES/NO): YES